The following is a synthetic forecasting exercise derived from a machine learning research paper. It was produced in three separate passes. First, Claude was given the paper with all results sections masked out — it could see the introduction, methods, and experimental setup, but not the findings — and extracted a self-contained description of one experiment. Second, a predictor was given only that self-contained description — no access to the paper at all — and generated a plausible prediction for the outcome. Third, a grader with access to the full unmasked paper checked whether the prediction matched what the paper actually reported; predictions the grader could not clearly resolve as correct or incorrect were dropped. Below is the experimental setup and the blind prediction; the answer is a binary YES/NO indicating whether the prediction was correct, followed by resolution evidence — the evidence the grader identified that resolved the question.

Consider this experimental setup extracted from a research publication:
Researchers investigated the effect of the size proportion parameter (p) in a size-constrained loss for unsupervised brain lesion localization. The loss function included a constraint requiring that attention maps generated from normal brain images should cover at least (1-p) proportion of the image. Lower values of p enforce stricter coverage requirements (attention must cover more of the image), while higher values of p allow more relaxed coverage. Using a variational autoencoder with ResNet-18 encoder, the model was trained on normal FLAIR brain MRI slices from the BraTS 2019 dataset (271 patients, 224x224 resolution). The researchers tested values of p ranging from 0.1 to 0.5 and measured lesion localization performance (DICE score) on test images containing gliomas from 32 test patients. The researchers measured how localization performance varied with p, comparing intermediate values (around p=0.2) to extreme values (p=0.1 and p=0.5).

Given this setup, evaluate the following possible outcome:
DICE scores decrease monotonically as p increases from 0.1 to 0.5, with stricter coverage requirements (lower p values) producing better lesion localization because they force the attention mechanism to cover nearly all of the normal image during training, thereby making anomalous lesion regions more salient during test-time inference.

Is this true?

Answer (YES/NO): NO